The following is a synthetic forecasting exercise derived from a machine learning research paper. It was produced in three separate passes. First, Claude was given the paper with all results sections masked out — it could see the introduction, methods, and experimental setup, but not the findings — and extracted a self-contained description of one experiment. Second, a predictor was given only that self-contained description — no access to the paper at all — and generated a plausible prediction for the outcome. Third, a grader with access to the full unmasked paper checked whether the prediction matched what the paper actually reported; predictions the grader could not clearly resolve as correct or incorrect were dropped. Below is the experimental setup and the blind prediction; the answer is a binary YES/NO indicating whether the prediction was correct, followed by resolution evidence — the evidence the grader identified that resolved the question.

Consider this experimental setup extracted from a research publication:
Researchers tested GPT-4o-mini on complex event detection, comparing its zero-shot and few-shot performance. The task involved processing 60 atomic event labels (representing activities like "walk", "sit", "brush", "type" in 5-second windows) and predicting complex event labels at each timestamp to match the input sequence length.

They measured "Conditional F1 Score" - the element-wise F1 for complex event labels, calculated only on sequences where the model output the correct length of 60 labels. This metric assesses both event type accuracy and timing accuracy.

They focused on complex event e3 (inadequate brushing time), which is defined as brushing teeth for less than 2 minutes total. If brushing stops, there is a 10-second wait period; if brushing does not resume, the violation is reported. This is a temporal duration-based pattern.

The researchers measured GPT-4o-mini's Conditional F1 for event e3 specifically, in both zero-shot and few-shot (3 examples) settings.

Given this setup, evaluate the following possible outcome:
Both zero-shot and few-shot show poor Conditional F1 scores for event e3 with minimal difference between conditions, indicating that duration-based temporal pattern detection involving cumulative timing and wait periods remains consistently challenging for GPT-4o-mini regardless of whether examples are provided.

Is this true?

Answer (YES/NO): YES